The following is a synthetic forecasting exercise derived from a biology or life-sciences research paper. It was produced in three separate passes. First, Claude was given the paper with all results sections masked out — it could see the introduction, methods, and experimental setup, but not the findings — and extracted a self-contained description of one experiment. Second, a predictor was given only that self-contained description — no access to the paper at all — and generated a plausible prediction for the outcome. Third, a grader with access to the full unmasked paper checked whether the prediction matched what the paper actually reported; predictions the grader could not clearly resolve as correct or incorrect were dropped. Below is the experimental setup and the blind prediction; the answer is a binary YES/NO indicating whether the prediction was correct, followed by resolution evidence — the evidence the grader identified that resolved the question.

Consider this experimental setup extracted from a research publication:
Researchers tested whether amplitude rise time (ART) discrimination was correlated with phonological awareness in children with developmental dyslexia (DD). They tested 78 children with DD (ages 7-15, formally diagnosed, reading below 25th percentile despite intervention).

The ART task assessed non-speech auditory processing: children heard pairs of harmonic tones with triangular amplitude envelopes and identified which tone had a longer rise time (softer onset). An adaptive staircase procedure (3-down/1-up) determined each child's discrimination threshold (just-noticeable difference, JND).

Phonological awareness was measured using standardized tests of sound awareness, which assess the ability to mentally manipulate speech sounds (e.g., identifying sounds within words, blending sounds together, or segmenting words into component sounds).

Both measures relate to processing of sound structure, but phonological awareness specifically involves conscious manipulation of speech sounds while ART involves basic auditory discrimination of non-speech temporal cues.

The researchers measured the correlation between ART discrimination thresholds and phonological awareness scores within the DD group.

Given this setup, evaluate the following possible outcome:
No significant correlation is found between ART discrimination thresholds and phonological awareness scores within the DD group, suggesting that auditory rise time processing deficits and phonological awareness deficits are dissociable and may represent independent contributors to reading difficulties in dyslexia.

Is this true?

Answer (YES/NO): NO